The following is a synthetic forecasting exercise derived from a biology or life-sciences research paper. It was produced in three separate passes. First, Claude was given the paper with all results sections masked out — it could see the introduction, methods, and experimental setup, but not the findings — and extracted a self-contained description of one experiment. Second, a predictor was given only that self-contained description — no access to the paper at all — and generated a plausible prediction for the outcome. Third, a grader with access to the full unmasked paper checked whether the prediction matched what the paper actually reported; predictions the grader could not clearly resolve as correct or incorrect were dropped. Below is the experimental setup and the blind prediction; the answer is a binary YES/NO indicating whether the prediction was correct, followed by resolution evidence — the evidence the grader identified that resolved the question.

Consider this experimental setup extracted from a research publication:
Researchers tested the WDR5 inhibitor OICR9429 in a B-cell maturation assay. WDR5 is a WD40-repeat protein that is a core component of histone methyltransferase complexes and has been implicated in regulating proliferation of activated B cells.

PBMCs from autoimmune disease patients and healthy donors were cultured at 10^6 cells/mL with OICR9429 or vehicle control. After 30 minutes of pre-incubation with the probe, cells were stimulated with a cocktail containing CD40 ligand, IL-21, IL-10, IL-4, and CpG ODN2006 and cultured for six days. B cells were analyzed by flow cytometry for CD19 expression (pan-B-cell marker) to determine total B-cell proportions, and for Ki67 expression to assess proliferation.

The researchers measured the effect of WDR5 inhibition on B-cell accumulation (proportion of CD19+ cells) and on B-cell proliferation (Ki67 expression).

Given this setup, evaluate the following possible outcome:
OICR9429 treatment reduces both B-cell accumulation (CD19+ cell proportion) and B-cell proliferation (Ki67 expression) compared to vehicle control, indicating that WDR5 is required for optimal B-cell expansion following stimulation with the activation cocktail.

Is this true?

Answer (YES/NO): NO